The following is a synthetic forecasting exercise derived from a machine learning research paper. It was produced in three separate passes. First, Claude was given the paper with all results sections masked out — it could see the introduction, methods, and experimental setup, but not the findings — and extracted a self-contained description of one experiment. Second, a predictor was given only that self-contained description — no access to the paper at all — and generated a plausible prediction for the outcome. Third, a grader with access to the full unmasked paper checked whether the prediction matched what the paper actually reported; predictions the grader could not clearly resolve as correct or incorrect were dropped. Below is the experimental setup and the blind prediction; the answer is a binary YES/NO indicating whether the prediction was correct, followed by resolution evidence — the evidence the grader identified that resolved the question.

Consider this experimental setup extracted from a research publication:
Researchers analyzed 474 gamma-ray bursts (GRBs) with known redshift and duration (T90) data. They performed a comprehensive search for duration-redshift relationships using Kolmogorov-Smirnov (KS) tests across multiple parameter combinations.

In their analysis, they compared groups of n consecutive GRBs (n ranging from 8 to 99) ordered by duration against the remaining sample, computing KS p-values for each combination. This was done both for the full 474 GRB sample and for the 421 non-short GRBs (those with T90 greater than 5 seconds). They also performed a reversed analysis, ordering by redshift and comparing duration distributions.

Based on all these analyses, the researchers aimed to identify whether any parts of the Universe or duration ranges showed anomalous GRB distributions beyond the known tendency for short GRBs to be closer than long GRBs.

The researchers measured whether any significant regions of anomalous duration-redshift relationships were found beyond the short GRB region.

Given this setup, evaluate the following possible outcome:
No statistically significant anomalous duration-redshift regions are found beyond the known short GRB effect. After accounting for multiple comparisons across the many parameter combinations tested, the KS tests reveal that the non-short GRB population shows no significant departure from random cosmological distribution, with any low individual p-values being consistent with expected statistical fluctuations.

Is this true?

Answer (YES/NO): YES